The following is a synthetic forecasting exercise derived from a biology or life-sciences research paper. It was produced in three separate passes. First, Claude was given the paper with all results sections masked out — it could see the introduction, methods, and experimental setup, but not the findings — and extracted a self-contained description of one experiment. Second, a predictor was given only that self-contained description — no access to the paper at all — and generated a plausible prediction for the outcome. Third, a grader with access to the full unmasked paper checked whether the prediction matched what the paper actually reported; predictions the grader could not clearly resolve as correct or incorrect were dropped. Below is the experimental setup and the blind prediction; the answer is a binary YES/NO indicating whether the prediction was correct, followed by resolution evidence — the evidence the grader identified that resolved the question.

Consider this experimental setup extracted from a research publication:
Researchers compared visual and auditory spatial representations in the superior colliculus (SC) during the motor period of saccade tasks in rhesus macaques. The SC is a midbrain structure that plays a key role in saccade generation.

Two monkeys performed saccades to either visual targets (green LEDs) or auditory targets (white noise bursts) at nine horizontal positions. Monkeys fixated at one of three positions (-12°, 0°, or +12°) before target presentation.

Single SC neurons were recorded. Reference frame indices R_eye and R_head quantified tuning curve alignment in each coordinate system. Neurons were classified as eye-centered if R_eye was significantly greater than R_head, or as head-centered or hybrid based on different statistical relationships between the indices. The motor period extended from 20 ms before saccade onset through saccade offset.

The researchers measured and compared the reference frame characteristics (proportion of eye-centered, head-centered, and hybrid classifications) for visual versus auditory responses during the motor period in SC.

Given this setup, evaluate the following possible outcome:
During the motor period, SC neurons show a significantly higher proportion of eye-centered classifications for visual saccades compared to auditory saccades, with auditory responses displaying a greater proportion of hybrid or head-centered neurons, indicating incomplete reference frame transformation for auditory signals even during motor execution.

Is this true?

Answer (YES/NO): YES